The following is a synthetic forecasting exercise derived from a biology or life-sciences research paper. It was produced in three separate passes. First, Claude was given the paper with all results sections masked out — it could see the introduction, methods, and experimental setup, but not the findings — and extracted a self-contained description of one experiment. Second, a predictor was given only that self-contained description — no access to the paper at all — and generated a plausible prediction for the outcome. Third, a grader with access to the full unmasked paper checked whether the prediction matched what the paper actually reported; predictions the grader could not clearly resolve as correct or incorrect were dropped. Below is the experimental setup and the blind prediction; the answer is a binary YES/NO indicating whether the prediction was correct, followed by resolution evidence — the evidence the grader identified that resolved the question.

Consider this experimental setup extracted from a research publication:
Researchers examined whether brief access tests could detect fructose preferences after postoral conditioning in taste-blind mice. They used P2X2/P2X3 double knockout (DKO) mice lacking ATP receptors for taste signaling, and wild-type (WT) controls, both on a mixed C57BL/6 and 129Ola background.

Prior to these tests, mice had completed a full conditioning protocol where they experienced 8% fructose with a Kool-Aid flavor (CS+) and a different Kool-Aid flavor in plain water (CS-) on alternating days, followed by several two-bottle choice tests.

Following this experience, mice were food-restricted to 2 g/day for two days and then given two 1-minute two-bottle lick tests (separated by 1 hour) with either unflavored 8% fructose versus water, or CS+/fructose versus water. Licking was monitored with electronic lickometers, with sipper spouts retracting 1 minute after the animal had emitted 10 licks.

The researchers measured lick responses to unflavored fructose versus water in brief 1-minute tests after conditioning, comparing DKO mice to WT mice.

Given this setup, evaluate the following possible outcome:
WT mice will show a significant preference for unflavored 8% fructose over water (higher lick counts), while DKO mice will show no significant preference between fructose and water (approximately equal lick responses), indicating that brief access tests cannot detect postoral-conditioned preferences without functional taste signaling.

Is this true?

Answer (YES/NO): YES